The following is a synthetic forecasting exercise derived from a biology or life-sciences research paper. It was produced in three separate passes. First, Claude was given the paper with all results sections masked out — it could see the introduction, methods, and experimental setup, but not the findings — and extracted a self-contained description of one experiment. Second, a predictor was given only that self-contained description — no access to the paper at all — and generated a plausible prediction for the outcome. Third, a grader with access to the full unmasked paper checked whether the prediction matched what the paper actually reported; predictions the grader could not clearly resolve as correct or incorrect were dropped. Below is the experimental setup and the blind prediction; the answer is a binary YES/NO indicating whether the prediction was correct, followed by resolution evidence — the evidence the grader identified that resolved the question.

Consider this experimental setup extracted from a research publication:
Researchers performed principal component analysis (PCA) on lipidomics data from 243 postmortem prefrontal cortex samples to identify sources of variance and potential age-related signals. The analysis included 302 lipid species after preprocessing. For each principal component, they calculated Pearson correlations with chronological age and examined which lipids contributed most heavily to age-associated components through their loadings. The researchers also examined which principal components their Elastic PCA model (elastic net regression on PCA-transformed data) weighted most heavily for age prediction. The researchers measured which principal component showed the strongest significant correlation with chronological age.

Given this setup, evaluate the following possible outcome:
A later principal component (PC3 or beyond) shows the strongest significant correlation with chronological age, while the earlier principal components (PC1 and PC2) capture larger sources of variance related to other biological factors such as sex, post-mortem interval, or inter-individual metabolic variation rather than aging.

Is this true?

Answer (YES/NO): NO